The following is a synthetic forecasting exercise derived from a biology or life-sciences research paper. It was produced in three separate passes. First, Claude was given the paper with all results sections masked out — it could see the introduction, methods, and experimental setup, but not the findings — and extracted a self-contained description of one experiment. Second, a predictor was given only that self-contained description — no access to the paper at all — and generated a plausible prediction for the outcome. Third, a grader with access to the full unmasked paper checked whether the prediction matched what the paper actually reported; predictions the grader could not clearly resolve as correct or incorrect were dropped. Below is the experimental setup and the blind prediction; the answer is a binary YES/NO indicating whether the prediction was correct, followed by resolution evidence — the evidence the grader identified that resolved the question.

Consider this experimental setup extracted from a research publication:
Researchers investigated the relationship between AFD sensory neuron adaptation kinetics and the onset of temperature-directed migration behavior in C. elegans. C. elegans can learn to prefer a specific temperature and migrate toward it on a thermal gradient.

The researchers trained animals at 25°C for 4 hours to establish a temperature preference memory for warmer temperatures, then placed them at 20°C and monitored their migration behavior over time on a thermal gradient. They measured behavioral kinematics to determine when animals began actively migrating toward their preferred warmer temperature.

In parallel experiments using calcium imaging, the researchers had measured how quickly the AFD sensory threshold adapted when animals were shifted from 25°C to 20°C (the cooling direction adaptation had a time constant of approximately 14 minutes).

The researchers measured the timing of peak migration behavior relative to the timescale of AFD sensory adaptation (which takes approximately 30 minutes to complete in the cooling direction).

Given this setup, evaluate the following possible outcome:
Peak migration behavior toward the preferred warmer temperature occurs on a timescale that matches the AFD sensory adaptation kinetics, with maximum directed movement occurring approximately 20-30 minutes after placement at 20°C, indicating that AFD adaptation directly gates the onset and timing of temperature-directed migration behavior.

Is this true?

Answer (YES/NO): YES